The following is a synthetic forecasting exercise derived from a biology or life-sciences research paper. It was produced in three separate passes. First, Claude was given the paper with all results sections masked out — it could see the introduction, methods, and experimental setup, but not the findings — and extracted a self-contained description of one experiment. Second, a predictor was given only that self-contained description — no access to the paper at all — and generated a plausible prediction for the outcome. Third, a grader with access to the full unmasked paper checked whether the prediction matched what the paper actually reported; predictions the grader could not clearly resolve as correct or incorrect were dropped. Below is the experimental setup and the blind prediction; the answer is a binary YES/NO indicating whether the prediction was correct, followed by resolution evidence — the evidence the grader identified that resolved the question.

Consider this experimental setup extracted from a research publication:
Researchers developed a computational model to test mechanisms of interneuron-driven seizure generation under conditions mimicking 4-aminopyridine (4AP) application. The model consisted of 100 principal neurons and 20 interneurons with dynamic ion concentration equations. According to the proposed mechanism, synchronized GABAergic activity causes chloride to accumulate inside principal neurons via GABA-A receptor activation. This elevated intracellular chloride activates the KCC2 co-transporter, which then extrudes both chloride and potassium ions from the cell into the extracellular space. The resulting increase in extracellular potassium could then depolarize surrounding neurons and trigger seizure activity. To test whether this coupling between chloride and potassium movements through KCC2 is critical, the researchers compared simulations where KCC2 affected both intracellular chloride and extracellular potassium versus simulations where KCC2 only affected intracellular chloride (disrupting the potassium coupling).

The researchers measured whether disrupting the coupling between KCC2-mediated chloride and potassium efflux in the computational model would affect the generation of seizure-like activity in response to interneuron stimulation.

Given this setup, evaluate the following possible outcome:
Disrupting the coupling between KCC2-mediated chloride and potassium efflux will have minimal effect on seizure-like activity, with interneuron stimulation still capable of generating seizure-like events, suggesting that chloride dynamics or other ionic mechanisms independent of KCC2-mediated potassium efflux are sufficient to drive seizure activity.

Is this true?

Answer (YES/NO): NO